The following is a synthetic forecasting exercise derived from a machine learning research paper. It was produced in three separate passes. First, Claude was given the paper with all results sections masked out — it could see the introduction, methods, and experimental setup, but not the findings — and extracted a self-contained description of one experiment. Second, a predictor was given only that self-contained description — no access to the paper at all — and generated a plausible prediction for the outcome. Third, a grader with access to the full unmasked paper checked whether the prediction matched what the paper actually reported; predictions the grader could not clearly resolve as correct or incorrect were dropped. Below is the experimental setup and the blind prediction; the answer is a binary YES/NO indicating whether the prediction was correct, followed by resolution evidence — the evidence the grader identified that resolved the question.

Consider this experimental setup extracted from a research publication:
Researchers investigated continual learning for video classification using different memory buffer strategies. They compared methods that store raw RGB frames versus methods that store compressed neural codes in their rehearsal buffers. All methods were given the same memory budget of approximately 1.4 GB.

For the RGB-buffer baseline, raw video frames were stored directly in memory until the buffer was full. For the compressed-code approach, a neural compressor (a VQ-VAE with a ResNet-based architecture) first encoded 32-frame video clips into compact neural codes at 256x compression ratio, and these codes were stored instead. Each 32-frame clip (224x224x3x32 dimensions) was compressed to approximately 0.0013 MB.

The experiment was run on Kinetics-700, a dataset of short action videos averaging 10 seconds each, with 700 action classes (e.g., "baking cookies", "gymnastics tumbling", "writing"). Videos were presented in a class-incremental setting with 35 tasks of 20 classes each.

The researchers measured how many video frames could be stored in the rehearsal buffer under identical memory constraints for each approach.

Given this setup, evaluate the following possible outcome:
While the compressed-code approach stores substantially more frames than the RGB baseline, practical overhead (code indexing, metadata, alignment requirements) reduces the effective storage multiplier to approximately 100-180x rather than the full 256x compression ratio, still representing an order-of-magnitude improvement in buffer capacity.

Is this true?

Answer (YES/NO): NO